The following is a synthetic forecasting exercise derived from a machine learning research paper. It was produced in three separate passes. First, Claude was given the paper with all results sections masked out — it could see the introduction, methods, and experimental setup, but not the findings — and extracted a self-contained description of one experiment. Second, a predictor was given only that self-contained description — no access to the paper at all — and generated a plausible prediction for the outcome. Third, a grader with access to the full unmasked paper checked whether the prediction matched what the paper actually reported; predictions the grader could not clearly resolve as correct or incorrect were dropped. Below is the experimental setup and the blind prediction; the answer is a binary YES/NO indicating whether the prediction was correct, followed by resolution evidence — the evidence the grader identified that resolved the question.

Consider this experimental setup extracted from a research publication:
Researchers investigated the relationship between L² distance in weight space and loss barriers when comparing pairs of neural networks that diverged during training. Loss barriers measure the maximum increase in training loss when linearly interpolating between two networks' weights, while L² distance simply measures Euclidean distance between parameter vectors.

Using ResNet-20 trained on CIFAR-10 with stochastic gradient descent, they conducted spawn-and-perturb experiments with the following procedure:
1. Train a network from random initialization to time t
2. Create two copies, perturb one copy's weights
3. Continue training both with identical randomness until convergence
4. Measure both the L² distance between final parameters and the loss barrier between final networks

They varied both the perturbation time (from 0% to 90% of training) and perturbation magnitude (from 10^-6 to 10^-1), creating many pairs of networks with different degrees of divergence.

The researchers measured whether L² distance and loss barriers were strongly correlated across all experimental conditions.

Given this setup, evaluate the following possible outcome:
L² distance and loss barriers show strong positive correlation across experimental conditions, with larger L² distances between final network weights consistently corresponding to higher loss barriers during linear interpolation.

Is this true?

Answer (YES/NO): YES